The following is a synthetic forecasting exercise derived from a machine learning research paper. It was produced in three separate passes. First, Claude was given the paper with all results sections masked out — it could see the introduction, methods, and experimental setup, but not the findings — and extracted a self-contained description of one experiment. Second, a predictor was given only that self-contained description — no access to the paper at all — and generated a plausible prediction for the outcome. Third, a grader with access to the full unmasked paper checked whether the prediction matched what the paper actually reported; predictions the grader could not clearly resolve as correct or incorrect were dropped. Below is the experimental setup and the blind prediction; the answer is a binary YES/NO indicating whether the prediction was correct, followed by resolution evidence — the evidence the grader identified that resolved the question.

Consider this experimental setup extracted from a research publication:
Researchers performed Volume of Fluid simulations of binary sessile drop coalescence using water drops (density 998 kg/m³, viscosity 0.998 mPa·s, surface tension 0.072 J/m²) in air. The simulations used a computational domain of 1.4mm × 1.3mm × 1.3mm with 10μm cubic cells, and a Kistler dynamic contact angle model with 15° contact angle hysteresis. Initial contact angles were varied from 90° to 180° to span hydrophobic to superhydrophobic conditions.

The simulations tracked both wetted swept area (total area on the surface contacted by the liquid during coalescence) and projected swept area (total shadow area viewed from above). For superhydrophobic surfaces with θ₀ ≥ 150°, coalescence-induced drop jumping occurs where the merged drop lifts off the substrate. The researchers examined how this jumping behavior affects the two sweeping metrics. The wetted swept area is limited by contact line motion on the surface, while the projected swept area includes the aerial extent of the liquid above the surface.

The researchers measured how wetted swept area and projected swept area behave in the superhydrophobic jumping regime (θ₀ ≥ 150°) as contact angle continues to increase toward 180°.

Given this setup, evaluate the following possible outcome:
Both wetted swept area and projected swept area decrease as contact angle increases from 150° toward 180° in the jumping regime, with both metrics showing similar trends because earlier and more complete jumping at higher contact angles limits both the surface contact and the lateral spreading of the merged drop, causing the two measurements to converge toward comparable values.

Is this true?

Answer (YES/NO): NO